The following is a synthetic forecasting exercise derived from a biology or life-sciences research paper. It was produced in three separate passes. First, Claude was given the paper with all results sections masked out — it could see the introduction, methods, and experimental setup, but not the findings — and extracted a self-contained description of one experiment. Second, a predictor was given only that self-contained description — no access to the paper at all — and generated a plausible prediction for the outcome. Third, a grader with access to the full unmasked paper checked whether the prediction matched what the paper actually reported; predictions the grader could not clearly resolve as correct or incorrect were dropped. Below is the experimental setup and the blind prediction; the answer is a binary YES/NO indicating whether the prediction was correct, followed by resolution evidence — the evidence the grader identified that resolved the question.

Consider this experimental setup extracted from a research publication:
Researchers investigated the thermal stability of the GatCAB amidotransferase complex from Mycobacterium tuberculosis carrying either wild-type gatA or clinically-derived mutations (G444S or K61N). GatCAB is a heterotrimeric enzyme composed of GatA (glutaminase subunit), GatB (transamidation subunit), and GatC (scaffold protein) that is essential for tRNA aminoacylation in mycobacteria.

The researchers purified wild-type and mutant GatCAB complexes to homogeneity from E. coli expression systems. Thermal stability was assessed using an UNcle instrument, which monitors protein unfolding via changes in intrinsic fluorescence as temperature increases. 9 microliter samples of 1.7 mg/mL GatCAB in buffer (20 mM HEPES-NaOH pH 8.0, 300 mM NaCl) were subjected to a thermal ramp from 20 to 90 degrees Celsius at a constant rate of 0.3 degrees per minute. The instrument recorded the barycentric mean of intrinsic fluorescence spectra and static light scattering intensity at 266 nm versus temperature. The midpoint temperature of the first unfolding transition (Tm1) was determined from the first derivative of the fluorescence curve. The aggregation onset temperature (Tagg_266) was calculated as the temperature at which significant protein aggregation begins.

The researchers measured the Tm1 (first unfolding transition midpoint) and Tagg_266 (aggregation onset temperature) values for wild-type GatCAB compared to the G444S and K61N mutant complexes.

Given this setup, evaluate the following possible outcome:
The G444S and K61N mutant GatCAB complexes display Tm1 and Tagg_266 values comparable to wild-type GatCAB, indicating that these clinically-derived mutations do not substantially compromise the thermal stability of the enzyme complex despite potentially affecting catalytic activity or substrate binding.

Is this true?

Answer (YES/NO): NO